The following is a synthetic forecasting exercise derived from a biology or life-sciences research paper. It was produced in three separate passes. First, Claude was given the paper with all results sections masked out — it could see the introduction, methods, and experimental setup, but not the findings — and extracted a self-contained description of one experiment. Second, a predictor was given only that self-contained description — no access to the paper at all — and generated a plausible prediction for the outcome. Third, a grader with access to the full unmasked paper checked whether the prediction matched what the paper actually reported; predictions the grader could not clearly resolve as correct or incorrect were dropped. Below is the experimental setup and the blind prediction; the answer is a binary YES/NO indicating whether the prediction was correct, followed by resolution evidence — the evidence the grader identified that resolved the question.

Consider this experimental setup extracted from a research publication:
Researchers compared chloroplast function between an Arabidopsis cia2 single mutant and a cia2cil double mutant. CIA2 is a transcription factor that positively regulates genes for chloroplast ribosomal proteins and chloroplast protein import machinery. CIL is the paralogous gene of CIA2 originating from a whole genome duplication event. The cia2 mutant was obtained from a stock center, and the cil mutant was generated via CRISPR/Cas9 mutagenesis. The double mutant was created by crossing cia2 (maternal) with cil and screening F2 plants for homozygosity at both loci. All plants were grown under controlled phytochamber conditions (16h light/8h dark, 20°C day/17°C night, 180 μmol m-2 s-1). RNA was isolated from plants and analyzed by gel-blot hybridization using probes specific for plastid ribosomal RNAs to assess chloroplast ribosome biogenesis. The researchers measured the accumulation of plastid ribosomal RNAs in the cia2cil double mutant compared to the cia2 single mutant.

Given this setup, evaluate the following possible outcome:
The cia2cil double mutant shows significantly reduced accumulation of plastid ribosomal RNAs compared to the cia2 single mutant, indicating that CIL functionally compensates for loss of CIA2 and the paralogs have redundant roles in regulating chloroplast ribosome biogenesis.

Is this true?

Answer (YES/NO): YES